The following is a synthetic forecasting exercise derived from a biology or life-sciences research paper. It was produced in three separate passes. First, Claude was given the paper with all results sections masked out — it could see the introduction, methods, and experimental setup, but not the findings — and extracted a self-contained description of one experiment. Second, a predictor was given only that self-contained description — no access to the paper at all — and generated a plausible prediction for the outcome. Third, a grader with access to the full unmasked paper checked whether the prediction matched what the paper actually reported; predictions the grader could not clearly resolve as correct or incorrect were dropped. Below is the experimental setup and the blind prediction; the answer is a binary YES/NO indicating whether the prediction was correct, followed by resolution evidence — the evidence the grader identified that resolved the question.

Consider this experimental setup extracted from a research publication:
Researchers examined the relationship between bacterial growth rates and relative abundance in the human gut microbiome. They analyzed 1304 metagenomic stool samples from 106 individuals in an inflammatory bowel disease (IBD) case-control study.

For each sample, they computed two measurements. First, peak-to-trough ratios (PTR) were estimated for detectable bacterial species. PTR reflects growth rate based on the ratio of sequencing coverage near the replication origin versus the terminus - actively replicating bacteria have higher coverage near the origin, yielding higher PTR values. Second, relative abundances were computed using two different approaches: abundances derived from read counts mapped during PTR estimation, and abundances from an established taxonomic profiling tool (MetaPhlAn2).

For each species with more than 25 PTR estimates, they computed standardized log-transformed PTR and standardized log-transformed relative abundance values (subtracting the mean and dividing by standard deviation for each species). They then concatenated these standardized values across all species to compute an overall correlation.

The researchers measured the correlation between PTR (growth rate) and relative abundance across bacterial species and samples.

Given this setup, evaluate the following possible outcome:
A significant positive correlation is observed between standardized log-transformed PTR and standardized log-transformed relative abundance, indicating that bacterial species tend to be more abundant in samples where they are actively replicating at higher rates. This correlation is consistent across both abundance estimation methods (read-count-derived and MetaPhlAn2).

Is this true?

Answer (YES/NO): NO